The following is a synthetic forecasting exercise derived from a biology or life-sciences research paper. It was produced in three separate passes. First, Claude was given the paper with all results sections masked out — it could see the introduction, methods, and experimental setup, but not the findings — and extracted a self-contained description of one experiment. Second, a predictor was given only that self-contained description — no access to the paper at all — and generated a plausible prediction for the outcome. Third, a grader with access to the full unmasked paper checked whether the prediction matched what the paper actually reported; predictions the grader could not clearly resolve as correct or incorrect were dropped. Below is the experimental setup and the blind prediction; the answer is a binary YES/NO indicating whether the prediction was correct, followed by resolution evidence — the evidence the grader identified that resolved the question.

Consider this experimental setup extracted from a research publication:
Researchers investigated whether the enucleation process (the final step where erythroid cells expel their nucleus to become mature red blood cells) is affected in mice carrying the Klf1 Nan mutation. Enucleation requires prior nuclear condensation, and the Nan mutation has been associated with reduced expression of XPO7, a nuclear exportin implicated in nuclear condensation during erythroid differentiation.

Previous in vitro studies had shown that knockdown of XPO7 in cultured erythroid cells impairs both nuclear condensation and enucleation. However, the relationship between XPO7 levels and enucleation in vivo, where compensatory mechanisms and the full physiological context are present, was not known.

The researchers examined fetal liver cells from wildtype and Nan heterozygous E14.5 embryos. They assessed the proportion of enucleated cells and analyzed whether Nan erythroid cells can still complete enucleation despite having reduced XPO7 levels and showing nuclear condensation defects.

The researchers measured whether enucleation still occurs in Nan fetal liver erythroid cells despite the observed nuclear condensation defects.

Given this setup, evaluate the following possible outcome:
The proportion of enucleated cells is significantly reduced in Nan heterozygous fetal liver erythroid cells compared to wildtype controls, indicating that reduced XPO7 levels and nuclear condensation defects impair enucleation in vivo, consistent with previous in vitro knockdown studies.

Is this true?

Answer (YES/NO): NO